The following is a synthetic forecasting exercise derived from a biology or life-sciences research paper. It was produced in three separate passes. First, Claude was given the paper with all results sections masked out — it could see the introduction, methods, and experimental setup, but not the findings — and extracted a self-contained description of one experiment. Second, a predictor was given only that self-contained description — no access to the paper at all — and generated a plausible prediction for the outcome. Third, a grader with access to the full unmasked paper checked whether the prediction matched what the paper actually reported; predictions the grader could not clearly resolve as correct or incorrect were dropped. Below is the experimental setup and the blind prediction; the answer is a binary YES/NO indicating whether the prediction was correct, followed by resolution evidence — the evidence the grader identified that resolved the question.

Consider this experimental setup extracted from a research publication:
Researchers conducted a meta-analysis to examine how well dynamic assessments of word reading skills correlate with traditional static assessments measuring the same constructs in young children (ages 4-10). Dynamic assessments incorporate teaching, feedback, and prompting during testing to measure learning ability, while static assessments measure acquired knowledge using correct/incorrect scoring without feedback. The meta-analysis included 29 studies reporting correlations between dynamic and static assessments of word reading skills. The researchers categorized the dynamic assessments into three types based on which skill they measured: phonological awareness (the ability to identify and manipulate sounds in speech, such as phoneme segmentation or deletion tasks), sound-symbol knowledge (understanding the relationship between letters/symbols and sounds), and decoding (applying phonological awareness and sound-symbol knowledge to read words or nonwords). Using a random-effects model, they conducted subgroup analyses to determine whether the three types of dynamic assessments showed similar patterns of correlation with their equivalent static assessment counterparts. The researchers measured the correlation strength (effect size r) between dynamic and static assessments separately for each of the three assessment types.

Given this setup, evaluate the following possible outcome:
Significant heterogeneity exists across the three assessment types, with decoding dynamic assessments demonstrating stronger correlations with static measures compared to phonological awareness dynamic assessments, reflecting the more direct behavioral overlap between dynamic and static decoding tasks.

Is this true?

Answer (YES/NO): NO